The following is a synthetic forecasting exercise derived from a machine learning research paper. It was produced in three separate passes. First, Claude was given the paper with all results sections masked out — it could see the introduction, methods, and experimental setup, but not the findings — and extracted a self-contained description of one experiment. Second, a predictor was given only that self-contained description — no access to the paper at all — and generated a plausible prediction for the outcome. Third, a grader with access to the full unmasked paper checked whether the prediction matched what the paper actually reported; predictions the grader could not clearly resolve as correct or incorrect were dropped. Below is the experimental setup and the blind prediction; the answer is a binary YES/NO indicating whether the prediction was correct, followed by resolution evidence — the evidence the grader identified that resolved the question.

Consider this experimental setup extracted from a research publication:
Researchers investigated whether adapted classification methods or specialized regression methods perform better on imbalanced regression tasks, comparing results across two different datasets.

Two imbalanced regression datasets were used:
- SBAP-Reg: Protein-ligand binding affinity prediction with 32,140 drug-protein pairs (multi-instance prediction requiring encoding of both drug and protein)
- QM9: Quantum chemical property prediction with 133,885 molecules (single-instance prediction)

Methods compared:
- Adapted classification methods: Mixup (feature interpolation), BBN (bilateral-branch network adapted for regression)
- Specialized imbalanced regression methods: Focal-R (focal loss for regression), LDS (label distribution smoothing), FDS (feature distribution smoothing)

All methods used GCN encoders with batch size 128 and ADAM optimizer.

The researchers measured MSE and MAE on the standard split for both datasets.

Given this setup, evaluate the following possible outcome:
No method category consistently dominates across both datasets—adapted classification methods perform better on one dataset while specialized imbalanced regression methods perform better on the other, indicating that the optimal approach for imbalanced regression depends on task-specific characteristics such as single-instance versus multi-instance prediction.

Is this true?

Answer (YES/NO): NO